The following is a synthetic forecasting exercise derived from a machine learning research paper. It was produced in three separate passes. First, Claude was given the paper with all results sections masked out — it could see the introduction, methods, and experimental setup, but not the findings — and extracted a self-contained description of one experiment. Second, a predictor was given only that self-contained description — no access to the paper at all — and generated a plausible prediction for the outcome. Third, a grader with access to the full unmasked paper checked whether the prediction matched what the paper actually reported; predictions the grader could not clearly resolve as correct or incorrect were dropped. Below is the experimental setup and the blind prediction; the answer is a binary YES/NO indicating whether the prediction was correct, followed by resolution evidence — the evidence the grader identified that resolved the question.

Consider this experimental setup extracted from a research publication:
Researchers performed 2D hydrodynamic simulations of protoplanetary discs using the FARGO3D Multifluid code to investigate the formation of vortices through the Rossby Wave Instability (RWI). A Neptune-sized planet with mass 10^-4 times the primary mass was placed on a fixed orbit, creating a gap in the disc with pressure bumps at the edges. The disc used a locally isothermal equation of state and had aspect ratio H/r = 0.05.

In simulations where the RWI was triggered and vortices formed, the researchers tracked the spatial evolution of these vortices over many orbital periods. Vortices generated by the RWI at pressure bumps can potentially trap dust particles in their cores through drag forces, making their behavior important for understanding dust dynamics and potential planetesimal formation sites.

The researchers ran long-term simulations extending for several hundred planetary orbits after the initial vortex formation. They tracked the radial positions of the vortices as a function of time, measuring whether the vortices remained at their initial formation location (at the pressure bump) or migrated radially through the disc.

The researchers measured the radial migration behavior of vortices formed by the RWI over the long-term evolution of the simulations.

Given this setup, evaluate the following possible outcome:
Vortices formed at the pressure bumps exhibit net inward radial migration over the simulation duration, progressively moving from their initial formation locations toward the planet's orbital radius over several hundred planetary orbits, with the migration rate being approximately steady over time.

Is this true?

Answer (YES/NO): NO